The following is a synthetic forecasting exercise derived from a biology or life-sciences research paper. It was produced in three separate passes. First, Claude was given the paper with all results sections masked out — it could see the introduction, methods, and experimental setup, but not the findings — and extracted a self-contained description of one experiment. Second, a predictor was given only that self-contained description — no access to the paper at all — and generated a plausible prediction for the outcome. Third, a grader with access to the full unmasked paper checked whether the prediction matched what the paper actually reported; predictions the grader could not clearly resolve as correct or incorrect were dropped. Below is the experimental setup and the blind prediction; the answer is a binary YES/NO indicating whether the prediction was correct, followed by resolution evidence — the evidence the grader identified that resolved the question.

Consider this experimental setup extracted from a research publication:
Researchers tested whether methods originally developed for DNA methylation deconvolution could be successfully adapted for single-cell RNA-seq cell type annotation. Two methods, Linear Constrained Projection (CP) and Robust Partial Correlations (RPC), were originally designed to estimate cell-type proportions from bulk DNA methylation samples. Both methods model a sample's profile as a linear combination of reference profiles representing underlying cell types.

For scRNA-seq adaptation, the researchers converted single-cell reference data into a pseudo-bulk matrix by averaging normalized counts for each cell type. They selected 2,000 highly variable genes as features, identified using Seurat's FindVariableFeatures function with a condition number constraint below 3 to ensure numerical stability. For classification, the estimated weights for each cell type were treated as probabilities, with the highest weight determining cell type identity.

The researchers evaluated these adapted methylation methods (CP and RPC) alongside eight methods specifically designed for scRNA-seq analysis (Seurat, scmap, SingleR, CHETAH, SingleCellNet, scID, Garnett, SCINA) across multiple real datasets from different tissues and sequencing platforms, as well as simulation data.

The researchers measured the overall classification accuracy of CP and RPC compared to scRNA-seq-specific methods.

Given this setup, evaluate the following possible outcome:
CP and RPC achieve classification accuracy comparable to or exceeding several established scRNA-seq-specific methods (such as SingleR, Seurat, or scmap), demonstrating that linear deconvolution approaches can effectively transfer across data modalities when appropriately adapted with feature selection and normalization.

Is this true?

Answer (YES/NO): YES